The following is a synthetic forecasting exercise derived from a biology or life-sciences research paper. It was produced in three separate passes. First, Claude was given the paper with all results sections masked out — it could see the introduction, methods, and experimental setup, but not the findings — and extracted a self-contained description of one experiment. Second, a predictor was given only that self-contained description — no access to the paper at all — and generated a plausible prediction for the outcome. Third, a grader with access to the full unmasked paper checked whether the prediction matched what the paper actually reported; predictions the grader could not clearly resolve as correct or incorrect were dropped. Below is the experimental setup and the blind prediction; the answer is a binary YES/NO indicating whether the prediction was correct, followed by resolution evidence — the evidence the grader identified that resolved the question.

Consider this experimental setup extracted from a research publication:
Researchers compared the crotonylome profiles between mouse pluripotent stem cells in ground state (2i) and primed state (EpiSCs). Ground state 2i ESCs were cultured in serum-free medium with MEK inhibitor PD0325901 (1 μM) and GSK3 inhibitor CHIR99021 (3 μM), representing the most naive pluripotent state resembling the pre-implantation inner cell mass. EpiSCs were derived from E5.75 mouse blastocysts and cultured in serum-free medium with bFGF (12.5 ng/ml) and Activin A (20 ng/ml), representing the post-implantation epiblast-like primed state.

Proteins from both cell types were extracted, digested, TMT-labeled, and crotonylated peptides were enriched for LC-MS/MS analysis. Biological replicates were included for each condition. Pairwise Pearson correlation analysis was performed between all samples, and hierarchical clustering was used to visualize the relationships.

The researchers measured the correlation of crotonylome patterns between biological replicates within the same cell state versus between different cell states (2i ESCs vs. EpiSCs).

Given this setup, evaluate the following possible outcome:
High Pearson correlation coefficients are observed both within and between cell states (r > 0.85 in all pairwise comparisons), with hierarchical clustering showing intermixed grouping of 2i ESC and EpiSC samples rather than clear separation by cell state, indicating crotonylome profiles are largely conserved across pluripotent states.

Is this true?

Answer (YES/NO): NO